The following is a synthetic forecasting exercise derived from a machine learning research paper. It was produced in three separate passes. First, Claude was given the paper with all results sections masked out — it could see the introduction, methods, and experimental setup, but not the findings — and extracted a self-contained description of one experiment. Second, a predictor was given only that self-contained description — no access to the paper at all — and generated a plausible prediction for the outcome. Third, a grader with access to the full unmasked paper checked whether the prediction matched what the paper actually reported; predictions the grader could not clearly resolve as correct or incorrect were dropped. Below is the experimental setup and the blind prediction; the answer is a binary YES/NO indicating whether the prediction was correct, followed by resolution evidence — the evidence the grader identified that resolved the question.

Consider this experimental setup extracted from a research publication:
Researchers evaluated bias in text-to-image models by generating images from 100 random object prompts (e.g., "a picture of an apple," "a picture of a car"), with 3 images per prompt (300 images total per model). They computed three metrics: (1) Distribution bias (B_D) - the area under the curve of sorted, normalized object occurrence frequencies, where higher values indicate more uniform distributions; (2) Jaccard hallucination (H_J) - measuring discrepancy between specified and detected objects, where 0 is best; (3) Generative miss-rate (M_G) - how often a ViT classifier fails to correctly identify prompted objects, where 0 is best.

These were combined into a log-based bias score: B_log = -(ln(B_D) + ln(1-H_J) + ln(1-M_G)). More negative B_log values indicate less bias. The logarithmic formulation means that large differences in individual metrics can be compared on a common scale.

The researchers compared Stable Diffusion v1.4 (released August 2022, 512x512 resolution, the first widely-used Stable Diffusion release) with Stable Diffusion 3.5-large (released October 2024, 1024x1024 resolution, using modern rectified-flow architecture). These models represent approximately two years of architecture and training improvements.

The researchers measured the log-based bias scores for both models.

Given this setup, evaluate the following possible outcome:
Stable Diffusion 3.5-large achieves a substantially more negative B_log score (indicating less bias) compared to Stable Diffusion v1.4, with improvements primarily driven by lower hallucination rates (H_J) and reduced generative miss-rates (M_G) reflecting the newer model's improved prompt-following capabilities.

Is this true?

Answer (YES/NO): NO